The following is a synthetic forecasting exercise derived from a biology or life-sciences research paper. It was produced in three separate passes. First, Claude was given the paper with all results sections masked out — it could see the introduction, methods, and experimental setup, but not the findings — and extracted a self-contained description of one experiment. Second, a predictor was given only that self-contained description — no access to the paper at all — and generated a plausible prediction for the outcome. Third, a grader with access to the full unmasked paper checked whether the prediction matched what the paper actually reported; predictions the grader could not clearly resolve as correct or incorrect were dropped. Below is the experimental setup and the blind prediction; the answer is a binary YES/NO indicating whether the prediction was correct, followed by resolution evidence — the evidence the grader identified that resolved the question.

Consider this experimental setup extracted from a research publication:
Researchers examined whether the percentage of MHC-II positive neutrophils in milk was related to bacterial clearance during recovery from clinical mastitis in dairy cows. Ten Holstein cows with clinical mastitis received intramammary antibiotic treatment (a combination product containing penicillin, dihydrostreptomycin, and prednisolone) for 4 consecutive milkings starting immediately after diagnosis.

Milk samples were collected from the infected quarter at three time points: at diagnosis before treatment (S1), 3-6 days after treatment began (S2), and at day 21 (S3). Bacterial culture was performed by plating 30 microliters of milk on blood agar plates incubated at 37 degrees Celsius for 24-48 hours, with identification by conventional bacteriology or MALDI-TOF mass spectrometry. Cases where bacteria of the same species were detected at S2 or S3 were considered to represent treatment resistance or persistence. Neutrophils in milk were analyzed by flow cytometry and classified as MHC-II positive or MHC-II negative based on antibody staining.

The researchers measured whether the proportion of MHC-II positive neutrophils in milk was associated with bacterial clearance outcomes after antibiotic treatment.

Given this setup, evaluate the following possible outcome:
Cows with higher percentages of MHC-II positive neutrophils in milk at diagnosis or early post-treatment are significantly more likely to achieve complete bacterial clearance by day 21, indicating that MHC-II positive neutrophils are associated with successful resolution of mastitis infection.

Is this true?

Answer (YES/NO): NO